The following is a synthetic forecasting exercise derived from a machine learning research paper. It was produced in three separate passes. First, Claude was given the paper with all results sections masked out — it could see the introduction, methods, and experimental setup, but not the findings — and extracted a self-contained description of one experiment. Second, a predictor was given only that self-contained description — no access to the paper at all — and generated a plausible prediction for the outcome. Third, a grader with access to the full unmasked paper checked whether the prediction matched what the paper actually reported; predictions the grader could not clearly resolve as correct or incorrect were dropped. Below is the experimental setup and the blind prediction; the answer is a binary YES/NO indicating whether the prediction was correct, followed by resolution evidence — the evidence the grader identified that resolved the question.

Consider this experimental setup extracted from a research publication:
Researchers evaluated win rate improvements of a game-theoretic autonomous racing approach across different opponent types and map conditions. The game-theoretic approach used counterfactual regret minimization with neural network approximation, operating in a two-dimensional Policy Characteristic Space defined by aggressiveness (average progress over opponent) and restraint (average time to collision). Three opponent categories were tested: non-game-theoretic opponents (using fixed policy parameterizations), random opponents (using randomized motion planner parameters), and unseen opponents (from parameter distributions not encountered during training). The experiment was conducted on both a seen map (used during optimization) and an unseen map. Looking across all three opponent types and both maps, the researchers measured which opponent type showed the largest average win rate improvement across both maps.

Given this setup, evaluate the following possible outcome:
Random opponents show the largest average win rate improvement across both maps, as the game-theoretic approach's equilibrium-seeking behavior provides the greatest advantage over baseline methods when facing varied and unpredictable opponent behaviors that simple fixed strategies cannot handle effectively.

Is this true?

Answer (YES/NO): YES